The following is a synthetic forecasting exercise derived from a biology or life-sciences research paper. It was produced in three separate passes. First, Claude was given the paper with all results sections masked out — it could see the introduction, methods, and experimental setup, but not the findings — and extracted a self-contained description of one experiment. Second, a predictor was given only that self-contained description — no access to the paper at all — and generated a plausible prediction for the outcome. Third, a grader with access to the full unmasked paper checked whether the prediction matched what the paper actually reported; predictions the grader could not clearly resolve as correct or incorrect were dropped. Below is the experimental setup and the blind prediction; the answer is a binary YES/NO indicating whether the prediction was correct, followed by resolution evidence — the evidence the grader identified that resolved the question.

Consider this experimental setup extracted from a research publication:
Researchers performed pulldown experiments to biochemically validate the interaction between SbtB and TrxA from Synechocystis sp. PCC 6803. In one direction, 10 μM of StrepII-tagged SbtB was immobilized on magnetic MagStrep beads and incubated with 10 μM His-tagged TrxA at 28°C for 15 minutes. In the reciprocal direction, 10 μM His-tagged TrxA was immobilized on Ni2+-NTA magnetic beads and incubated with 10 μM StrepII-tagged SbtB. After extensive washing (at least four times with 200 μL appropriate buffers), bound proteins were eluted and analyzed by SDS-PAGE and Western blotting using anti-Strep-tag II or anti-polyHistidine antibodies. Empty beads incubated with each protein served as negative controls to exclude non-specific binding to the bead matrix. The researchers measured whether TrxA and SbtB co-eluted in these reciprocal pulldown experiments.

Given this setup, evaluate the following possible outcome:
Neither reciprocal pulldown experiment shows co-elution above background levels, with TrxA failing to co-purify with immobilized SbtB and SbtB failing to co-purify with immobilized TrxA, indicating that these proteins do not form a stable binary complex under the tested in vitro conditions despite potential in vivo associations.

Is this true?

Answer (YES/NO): NO